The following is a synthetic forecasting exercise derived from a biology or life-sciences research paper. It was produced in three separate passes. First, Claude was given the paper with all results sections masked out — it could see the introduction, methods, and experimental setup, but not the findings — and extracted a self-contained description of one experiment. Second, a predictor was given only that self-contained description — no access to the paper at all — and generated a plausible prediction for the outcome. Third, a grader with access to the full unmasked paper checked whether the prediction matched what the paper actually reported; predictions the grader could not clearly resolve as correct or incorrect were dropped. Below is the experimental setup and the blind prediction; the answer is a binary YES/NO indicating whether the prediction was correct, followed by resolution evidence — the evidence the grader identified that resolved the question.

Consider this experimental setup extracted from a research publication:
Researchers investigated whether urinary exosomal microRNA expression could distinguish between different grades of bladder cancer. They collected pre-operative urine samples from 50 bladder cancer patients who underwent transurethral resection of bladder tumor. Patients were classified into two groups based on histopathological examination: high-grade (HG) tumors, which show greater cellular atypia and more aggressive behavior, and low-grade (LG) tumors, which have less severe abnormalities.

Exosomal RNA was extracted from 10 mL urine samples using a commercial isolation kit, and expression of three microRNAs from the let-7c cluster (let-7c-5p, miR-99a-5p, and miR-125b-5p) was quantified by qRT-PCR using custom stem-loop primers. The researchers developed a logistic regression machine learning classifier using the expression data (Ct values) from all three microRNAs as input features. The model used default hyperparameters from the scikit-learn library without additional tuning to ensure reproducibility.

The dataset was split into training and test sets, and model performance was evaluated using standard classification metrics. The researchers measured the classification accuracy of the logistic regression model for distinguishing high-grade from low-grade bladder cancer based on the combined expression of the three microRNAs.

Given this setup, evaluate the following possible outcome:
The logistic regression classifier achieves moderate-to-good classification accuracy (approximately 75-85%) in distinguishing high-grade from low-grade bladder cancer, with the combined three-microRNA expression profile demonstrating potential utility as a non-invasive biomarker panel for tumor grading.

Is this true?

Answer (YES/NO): NO